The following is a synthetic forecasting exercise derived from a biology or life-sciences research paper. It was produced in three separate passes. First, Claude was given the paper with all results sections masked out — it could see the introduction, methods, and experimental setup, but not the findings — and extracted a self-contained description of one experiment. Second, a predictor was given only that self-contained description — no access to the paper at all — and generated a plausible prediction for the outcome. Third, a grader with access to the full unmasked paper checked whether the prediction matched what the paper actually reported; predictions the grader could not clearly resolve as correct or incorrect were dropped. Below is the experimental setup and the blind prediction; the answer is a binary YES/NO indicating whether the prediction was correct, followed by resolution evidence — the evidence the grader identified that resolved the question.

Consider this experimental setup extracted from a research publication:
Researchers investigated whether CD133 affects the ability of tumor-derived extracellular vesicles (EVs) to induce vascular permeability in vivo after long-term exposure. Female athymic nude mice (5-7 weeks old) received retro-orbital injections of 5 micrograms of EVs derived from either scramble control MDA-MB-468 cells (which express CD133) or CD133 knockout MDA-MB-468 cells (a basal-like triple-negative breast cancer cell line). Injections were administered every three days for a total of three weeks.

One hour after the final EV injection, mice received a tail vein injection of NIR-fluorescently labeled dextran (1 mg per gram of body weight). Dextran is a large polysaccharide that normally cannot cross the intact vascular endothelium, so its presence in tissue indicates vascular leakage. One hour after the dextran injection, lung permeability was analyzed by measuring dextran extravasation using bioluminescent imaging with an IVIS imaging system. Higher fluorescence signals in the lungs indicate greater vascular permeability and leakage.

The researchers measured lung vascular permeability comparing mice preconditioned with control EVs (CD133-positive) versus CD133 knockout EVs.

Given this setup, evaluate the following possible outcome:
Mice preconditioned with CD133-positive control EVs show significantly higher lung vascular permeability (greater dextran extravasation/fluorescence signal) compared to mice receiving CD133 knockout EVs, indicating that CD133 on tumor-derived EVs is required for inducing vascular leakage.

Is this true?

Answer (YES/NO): NO